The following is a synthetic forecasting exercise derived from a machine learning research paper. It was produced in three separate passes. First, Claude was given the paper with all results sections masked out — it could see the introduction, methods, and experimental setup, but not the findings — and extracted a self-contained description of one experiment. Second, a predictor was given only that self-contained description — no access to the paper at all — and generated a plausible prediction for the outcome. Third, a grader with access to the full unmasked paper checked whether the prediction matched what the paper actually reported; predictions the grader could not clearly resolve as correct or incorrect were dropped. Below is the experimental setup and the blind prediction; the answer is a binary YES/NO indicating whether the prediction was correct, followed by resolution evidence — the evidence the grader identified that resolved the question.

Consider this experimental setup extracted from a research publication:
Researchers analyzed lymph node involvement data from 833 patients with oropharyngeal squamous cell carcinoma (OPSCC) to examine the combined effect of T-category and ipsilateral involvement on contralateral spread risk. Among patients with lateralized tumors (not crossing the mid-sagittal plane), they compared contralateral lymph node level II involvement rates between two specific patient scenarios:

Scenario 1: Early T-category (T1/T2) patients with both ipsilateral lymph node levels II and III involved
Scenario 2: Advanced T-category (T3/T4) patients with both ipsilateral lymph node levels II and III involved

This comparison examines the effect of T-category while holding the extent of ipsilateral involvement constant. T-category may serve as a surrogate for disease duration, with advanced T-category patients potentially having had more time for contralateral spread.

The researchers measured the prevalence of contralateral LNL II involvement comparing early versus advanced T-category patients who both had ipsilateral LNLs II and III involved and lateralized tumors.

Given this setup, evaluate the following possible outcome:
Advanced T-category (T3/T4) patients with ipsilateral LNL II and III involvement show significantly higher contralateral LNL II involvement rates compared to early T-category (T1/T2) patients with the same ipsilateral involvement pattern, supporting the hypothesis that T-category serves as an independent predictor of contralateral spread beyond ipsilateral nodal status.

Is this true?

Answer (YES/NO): YES